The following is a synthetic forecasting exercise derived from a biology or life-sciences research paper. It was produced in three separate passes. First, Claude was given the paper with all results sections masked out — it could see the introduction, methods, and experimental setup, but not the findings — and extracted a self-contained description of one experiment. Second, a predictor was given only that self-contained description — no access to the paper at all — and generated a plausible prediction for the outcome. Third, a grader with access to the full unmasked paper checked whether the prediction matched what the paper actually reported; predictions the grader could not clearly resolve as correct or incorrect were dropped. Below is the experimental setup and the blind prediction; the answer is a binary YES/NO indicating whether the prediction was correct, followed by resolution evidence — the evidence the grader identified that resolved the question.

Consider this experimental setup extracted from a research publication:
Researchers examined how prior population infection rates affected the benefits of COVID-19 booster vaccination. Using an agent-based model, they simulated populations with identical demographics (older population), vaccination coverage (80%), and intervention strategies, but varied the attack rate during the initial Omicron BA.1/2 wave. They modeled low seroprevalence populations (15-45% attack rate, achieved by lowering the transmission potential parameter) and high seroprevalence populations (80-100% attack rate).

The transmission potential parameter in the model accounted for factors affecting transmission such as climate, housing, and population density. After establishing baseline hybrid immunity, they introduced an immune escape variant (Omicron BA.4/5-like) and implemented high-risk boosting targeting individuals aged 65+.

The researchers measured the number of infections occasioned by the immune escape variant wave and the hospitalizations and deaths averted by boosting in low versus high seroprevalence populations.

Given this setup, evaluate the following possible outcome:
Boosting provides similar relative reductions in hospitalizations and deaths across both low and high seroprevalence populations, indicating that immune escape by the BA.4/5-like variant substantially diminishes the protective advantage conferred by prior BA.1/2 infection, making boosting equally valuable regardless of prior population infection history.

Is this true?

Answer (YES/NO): YES